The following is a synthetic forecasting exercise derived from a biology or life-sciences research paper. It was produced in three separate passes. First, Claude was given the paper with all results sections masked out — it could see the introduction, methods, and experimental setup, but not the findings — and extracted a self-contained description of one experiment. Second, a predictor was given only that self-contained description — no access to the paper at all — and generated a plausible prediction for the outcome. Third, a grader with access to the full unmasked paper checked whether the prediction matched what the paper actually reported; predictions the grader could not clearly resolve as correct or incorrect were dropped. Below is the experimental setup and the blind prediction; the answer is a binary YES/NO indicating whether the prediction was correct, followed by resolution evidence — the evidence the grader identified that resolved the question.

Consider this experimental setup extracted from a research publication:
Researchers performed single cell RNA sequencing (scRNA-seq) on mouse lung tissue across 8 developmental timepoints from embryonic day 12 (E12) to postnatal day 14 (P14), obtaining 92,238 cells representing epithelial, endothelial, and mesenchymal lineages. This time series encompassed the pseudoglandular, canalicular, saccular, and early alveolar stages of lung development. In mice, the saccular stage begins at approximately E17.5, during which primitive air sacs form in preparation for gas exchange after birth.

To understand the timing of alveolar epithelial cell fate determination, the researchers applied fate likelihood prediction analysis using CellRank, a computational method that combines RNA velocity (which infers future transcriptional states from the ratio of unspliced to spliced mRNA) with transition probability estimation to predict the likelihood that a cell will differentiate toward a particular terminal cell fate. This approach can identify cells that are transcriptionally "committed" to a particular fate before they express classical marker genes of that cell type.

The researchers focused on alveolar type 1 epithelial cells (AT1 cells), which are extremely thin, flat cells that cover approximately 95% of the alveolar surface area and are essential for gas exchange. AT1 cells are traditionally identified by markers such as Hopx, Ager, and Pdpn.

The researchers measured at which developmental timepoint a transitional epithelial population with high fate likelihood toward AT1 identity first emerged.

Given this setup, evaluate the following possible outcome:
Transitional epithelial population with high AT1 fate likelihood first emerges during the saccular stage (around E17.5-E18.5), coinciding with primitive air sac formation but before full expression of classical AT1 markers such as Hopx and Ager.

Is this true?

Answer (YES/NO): NO